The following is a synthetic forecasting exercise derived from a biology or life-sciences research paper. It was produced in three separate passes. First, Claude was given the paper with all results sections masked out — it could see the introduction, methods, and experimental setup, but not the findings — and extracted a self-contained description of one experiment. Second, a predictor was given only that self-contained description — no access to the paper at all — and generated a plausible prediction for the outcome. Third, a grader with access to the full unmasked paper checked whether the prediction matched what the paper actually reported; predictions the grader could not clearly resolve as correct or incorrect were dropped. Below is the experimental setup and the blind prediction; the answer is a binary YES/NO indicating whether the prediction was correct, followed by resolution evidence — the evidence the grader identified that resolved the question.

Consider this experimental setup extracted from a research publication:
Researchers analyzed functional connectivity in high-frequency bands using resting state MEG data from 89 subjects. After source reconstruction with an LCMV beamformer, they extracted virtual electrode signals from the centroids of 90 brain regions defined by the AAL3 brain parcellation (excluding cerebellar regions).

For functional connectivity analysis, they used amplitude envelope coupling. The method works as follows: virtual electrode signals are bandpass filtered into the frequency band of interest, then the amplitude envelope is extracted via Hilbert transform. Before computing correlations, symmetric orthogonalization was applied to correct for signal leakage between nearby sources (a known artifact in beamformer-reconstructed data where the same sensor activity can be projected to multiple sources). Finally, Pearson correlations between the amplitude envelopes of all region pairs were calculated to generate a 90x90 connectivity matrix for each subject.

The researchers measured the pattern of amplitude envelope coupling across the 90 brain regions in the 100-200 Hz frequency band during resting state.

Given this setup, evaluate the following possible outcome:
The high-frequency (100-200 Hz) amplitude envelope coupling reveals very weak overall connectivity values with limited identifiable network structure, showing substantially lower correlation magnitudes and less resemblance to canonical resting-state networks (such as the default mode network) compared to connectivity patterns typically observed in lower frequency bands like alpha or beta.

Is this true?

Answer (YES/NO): NO